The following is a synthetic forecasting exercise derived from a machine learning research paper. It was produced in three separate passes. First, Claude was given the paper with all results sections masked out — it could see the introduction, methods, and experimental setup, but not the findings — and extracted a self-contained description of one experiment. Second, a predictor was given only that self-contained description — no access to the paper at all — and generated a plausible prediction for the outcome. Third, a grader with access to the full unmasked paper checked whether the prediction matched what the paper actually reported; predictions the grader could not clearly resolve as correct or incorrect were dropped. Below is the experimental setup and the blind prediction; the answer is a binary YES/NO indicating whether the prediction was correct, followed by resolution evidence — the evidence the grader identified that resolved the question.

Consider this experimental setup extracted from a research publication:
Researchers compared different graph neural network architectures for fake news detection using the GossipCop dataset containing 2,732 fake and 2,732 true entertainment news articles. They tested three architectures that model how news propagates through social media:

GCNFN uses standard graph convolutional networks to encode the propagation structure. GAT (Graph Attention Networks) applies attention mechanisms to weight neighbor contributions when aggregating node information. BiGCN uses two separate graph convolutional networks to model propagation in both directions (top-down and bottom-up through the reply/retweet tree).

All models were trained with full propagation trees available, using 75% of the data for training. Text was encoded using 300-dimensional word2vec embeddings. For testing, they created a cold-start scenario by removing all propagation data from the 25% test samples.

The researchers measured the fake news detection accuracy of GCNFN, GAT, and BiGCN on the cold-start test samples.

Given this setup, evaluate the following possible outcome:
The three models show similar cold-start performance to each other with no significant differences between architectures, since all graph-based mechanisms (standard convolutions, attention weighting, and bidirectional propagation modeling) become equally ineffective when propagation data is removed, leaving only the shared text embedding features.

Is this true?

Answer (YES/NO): NO